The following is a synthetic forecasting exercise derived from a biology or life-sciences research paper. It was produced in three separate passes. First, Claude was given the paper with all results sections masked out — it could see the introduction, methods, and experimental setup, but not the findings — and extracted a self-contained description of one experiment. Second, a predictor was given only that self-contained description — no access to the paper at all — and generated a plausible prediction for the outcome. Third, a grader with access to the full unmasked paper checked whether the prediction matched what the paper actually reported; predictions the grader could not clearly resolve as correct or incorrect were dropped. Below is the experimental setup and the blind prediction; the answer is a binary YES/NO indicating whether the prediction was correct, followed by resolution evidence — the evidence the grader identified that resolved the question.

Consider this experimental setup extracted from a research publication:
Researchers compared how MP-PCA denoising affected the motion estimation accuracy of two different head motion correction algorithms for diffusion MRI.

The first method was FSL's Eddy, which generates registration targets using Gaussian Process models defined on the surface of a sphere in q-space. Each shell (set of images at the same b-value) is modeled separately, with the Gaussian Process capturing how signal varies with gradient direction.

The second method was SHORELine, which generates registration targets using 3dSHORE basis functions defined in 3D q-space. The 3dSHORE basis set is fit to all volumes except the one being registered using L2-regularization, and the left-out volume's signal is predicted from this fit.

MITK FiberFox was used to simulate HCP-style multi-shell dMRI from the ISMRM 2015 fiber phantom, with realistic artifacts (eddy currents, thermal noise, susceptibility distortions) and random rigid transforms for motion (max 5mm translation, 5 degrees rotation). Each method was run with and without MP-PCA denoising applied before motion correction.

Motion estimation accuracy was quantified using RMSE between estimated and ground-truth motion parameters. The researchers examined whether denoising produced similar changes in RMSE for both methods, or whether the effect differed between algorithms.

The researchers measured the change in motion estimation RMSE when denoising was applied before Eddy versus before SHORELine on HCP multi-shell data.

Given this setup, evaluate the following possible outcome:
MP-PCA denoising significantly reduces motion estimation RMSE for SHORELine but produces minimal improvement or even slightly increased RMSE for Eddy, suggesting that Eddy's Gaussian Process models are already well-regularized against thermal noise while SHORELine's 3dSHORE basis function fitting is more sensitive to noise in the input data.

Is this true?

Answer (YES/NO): NO